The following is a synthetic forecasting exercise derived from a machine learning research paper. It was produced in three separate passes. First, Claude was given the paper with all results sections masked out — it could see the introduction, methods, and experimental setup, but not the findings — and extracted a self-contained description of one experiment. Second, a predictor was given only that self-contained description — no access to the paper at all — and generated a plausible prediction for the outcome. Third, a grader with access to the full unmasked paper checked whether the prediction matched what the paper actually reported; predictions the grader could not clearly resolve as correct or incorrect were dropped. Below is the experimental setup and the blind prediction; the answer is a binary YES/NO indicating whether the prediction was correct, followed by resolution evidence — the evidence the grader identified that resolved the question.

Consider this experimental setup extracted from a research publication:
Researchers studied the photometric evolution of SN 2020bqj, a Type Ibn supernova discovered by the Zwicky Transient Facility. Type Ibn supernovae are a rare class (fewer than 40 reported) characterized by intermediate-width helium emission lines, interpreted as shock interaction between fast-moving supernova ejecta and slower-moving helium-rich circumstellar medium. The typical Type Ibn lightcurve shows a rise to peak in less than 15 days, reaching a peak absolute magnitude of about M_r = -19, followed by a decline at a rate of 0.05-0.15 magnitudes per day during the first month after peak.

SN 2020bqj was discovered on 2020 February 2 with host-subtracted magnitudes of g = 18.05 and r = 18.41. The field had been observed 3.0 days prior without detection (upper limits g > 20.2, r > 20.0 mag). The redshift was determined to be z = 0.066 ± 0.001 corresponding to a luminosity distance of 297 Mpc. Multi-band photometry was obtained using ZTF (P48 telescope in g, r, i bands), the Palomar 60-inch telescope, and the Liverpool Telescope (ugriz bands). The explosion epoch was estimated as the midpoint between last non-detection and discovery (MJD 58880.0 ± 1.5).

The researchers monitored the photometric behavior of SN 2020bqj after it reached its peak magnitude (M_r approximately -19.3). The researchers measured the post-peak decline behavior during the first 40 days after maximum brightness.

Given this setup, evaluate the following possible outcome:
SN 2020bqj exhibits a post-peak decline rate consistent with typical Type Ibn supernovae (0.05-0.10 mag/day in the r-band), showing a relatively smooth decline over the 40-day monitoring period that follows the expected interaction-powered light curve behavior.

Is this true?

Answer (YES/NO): NO